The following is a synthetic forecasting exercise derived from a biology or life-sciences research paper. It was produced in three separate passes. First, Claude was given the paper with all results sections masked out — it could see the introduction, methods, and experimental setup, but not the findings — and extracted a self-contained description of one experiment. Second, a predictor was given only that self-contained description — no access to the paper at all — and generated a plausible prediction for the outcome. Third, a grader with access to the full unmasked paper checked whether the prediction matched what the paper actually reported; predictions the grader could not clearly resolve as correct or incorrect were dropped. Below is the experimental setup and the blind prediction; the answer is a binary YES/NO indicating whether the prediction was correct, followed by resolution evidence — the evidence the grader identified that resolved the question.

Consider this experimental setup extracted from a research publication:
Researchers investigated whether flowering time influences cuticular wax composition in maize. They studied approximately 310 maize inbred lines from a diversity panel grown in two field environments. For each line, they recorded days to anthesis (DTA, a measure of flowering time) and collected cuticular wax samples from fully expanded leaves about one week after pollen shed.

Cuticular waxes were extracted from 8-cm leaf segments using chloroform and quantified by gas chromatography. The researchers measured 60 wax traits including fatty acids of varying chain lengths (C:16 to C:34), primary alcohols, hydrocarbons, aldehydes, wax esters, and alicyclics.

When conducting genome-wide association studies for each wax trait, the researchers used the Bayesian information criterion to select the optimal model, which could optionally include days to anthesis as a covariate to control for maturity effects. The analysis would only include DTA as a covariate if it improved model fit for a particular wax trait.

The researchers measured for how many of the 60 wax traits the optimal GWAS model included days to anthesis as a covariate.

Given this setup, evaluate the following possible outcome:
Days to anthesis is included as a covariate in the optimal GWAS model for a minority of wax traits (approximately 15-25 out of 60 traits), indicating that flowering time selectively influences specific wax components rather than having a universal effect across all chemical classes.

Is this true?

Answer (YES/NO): NO